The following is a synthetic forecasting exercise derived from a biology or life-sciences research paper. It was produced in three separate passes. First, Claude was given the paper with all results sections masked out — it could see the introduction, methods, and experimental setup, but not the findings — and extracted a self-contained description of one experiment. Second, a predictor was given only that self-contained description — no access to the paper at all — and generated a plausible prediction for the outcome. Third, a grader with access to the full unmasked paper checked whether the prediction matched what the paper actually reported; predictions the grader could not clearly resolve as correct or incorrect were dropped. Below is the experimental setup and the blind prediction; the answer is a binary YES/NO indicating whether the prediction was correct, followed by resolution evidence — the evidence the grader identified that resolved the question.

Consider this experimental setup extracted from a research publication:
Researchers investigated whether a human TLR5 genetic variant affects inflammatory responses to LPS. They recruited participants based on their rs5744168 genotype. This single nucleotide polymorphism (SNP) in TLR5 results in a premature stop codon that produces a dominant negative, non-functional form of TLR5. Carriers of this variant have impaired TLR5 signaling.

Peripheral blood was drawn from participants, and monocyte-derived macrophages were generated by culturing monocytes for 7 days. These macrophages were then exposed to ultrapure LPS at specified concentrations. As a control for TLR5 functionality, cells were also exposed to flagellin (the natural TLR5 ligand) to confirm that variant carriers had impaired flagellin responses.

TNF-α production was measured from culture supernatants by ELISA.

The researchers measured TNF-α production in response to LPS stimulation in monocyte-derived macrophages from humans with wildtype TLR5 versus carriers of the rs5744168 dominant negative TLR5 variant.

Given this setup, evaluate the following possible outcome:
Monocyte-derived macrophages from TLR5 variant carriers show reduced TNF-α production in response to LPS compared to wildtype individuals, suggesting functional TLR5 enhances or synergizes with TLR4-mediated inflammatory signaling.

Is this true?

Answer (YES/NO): YES